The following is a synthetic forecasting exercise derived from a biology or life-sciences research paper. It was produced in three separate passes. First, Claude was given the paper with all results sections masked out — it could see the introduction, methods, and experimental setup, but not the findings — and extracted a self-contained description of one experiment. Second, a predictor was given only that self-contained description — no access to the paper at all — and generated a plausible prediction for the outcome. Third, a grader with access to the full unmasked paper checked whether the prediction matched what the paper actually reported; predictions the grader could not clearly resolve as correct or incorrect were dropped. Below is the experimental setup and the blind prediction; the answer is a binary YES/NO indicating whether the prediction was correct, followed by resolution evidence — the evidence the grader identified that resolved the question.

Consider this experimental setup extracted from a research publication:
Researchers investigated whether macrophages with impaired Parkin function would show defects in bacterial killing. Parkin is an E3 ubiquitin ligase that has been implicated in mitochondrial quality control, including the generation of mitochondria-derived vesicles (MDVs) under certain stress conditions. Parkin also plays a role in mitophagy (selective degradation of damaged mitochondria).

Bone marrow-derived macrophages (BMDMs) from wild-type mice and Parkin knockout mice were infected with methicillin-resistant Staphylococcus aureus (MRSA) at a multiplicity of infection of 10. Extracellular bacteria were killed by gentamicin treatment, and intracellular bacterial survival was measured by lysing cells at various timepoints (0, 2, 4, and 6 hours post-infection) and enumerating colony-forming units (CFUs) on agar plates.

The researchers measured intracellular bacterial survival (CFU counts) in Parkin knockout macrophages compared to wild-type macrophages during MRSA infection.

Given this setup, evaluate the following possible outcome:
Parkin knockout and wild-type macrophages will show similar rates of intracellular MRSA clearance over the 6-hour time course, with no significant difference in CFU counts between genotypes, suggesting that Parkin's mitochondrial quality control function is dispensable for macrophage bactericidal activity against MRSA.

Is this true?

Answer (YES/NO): NO